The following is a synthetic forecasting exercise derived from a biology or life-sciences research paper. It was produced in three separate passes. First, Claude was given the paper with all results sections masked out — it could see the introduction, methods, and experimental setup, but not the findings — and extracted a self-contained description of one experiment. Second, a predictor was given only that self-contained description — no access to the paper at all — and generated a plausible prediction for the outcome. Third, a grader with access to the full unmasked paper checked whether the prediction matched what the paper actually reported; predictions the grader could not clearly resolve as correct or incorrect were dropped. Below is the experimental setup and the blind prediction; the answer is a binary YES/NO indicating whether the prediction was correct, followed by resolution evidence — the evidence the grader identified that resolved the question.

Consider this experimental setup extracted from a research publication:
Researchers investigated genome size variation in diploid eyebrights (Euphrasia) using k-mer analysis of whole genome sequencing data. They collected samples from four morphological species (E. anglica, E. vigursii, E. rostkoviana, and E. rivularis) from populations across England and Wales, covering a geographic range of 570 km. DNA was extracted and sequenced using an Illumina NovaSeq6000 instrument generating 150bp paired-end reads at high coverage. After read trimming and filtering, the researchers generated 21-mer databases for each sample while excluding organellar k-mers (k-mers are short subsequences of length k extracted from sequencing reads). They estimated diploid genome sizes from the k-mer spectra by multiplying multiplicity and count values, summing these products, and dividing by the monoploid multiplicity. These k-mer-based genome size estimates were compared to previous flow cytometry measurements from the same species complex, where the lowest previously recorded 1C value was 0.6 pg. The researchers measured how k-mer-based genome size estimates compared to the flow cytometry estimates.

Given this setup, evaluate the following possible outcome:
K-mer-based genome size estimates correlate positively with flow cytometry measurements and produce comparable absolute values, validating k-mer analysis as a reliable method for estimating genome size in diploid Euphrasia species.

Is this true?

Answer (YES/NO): NO